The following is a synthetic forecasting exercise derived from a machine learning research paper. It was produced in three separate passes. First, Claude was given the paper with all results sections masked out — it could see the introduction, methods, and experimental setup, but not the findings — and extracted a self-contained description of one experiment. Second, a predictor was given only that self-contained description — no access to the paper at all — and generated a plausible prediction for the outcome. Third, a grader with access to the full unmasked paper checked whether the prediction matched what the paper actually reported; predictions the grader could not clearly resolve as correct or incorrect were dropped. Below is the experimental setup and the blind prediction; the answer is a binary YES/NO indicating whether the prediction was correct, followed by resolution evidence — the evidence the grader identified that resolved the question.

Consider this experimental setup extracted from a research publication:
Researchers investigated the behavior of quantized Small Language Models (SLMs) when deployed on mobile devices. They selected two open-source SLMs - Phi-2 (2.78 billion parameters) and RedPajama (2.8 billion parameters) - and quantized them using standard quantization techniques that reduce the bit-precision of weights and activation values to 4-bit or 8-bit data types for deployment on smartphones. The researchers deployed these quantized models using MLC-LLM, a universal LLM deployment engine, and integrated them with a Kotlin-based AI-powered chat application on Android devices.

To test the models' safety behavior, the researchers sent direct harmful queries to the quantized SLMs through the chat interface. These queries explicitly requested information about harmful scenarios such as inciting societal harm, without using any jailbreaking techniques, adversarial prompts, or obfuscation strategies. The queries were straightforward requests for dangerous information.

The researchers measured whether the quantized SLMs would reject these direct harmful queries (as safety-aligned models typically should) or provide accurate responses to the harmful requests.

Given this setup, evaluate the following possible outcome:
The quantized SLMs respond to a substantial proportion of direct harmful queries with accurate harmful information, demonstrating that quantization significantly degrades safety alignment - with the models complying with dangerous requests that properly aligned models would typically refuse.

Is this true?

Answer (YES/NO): YES